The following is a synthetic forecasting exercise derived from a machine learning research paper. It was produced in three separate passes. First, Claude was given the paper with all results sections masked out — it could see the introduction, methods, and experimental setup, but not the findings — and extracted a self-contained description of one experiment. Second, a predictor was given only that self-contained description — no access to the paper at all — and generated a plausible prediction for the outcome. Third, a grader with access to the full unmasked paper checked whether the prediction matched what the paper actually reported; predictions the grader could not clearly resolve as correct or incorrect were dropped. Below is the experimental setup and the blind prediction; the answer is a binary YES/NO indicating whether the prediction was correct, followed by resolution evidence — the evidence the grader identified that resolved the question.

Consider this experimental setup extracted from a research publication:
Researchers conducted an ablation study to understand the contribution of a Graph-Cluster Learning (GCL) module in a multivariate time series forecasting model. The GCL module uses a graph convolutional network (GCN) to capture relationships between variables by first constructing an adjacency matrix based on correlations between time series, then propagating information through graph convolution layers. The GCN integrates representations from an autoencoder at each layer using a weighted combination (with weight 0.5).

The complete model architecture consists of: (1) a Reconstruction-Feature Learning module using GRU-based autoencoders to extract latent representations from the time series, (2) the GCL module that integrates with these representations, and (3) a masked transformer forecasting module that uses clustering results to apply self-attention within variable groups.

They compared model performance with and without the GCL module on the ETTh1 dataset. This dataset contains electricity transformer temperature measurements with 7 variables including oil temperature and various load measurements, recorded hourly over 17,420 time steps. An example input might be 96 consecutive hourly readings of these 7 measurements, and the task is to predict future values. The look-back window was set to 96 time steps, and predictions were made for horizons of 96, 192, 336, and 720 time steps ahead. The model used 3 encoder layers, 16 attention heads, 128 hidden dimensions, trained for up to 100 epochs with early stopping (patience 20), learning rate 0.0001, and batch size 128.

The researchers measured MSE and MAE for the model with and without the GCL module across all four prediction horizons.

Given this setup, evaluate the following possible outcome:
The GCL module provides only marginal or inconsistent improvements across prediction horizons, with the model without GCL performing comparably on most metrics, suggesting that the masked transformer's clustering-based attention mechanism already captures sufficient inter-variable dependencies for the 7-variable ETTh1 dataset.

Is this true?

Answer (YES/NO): YES